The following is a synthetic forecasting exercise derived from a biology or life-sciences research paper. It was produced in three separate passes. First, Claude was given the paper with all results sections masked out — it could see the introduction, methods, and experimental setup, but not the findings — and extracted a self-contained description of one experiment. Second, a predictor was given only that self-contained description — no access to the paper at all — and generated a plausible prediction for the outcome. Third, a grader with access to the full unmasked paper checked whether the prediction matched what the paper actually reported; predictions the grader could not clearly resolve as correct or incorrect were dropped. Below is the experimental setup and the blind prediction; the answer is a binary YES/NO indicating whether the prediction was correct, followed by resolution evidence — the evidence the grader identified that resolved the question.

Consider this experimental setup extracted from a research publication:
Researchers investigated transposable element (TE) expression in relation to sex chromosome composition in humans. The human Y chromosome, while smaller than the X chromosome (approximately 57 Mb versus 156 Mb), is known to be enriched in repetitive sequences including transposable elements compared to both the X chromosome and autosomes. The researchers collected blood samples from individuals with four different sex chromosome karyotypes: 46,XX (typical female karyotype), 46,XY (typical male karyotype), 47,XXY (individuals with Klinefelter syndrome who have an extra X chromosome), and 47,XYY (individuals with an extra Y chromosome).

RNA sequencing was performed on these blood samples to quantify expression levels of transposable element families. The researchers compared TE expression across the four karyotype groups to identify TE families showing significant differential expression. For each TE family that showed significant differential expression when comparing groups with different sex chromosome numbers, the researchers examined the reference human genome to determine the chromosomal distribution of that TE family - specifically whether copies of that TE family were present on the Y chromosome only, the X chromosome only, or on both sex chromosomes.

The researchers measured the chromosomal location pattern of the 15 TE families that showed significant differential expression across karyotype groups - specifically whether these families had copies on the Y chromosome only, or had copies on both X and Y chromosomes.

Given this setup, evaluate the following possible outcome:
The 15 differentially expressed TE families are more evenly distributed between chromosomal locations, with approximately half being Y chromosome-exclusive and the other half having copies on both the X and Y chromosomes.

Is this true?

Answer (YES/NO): NO